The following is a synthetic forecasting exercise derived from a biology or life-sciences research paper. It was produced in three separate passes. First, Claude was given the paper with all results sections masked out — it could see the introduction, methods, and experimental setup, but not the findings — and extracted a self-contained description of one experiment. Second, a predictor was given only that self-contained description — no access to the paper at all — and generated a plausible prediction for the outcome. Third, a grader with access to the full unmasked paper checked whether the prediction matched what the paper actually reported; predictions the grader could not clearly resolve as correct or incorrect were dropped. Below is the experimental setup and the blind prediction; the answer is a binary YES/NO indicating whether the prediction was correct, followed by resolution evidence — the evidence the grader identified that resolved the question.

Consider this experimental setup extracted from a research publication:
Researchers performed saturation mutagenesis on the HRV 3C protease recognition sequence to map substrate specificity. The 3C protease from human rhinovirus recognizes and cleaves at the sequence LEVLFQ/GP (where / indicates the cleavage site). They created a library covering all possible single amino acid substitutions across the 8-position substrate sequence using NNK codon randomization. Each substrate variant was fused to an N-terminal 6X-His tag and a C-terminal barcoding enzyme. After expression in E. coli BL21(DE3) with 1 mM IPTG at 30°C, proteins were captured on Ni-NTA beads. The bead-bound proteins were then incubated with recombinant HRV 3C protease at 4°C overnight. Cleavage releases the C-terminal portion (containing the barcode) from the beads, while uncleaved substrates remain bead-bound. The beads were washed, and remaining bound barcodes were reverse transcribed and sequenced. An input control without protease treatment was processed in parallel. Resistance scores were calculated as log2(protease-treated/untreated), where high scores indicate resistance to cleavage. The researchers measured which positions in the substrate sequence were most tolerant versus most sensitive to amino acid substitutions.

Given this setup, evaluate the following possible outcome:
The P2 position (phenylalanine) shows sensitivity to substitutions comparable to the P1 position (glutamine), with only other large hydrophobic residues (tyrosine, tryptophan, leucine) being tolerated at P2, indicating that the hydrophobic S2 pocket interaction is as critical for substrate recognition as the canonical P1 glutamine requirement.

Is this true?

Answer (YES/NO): NO